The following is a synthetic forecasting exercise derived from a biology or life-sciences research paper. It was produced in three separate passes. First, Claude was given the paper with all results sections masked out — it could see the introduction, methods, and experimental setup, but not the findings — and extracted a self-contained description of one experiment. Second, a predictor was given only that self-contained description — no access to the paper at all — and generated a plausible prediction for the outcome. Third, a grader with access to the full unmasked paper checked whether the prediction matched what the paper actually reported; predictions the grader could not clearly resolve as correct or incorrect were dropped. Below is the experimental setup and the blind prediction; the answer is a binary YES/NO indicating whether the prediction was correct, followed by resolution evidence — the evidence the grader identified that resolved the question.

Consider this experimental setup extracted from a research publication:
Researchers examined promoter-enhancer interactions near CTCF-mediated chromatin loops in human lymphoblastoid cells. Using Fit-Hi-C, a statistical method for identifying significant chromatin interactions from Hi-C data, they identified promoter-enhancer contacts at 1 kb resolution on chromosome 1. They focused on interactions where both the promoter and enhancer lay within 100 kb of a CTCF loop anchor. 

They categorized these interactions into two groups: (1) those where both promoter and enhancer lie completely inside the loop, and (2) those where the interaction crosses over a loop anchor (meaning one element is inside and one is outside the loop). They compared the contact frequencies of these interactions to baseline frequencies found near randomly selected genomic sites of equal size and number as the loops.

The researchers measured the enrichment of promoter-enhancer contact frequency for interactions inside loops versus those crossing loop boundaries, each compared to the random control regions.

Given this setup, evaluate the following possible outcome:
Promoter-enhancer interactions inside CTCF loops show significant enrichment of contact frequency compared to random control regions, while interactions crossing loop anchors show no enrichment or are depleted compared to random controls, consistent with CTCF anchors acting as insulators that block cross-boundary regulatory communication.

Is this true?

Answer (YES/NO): NO